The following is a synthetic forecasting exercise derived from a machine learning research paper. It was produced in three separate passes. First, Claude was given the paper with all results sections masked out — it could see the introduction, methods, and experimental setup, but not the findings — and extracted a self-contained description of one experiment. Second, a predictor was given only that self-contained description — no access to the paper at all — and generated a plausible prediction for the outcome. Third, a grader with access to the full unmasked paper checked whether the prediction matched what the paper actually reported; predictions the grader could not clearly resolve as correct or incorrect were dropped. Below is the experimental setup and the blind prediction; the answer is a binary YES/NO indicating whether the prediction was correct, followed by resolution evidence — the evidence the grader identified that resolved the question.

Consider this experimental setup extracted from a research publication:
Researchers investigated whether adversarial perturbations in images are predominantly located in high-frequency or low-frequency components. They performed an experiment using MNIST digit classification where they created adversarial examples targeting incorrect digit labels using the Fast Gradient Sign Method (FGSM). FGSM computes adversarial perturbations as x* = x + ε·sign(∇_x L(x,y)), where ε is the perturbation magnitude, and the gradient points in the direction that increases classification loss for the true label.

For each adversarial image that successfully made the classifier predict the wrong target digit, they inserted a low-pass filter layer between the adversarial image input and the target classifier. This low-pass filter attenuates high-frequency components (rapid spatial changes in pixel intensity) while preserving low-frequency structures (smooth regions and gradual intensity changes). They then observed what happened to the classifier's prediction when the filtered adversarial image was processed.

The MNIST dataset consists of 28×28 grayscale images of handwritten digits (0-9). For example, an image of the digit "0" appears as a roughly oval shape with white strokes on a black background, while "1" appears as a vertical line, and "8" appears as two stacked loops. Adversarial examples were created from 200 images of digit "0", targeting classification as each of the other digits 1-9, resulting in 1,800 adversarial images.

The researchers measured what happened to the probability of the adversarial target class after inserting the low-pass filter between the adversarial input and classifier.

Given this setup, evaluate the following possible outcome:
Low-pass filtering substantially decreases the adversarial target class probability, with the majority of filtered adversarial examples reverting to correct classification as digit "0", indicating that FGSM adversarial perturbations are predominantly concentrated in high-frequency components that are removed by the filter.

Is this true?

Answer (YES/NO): YES